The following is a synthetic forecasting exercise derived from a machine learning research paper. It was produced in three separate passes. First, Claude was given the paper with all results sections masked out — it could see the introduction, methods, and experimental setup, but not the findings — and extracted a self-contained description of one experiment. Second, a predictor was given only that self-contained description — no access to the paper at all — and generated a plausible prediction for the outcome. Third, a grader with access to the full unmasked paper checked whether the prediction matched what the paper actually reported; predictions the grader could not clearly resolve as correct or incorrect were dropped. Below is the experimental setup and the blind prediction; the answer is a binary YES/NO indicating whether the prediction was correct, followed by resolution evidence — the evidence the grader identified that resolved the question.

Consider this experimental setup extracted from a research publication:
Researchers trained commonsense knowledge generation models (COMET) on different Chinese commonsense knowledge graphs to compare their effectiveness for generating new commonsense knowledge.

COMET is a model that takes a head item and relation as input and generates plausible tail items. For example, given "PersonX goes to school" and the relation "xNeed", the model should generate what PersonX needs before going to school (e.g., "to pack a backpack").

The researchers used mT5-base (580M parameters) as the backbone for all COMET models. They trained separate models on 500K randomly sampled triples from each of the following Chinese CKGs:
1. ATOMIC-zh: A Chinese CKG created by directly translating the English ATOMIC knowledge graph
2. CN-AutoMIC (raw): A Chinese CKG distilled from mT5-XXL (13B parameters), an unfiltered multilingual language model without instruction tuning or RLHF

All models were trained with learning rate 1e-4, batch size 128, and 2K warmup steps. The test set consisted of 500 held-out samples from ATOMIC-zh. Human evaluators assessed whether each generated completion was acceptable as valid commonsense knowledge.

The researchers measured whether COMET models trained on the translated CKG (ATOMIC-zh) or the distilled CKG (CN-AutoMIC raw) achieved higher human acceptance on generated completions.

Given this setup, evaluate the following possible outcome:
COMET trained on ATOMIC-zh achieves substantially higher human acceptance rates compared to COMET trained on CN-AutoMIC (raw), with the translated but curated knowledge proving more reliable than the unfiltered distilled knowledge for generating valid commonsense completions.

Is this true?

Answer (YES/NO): NO